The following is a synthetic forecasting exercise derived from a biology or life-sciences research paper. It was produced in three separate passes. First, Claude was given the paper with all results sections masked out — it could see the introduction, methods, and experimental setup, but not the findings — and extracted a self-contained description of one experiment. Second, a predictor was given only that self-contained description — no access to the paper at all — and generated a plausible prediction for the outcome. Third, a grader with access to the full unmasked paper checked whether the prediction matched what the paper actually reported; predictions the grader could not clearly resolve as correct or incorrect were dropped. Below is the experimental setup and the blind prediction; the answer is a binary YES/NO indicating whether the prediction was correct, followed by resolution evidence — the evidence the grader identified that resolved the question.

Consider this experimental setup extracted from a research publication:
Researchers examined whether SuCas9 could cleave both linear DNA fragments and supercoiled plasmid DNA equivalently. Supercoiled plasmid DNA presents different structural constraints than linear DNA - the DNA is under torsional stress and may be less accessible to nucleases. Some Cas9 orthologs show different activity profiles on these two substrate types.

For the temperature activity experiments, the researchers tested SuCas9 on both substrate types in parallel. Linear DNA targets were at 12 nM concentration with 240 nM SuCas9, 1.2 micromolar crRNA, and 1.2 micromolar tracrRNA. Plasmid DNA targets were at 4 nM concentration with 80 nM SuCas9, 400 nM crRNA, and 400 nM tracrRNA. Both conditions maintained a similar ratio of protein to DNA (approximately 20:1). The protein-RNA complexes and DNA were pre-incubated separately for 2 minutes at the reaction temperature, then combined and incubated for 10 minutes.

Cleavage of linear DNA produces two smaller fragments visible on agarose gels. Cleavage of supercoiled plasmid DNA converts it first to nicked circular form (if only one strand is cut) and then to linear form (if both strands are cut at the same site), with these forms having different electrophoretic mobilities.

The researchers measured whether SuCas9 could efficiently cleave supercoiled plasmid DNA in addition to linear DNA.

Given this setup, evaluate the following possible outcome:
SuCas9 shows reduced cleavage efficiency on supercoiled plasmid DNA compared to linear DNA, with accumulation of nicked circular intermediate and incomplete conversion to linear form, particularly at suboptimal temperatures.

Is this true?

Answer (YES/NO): NO